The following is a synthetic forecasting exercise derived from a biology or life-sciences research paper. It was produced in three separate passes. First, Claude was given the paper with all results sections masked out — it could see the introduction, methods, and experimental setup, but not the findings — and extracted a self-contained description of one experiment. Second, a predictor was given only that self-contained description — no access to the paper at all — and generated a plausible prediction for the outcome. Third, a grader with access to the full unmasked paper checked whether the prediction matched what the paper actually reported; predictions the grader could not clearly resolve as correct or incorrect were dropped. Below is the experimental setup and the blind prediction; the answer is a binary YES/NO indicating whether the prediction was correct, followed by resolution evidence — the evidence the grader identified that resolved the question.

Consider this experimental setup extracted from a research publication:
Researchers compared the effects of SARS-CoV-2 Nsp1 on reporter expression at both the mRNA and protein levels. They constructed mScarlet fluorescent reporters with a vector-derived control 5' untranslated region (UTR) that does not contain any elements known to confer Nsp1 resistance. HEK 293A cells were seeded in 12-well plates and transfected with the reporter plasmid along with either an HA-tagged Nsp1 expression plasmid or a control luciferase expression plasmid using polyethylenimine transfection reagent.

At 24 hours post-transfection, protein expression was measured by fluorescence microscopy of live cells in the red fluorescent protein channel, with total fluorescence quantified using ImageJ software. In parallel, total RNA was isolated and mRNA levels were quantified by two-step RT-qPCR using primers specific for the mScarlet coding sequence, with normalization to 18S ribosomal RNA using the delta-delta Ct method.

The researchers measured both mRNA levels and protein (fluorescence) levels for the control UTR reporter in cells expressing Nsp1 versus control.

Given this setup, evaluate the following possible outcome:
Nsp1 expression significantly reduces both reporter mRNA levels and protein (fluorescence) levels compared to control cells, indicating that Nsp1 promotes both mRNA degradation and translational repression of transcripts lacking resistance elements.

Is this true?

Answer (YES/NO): YES